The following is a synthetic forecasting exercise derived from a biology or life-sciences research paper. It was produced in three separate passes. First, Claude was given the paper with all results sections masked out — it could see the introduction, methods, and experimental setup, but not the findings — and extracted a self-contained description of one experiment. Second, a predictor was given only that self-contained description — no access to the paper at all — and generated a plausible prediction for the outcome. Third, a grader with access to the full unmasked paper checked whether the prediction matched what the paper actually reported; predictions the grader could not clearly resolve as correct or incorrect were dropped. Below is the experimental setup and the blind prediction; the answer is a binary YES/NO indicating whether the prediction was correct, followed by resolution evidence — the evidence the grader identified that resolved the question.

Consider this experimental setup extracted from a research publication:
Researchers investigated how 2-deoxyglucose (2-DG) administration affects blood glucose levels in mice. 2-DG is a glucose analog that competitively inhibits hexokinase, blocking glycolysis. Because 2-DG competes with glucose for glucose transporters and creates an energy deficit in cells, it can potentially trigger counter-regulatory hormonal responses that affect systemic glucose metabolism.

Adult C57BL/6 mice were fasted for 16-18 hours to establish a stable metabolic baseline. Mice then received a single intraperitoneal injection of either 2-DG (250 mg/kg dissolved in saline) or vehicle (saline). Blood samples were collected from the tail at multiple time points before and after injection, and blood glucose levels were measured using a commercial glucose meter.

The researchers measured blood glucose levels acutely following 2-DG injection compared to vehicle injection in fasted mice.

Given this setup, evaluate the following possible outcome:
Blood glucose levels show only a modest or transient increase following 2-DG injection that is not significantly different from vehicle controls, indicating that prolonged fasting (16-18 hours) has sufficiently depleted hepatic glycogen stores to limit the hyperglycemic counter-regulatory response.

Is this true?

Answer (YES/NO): NO